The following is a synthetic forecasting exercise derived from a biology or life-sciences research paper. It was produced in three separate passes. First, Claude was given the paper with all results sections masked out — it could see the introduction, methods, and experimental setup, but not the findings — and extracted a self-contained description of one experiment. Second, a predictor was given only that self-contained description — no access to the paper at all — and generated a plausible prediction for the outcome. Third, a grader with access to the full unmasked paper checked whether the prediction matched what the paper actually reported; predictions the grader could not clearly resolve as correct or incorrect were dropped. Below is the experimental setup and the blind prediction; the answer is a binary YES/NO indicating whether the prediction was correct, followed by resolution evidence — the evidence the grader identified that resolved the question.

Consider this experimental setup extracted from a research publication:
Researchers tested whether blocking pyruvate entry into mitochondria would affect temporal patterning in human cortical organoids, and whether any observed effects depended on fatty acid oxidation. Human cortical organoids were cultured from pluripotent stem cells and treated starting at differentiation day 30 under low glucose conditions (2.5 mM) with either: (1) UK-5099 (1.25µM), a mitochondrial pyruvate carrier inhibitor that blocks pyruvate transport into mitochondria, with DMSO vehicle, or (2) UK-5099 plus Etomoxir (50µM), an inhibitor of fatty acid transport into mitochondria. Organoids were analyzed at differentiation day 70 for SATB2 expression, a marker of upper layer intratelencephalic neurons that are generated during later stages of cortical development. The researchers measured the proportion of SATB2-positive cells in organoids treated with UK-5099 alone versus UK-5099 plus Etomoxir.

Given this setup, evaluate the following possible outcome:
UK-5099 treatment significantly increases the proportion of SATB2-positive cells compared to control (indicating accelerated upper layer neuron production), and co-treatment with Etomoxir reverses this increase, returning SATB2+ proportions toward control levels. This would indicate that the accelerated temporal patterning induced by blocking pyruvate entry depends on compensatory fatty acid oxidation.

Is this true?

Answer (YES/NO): YES